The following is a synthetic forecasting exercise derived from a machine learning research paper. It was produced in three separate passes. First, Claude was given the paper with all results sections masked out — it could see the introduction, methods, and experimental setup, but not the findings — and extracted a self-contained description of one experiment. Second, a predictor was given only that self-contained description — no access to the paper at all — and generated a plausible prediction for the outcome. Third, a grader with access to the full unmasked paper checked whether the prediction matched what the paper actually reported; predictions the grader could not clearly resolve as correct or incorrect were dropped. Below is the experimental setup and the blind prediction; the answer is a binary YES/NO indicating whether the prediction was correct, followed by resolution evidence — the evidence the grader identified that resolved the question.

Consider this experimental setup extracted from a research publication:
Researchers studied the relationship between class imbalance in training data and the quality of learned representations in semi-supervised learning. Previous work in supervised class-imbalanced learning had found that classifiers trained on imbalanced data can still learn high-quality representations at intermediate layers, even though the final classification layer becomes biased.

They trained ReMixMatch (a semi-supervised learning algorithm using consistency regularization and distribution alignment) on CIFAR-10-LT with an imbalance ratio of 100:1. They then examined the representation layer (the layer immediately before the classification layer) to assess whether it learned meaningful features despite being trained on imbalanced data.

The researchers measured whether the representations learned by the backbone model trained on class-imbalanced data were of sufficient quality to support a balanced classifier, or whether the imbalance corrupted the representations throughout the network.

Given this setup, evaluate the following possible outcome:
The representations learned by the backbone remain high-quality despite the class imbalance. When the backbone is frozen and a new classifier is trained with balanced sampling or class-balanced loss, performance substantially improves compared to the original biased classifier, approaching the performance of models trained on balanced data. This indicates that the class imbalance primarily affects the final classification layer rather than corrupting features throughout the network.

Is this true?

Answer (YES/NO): YES